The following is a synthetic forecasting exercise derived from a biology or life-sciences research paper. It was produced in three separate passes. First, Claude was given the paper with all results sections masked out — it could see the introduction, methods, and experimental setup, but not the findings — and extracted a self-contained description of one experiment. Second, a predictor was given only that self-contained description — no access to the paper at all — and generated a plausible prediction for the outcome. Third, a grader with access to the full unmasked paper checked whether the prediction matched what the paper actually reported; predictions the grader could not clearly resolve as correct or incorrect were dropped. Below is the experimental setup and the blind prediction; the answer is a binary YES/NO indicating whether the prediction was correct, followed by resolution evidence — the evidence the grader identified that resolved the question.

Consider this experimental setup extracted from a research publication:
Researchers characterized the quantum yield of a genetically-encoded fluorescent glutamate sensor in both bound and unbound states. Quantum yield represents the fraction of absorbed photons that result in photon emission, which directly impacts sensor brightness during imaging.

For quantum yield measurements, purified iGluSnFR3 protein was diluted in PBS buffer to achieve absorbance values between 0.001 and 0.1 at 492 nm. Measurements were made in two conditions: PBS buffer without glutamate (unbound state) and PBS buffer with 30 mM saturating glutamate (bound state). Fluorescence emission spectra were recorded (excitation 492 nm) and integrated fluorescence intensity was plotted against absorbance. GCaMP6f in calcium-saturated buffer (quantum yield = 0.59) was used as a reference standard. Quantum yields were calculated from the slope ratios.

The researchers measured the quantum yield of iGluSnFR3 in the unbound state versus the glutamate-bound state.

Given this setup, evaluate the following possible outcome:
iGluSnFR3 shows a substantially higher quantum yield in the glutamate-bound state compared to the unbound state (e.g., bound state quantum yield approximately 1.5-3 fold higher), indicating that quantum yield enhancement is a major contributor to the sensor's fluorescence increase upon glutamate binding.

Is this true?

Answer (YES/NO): YES